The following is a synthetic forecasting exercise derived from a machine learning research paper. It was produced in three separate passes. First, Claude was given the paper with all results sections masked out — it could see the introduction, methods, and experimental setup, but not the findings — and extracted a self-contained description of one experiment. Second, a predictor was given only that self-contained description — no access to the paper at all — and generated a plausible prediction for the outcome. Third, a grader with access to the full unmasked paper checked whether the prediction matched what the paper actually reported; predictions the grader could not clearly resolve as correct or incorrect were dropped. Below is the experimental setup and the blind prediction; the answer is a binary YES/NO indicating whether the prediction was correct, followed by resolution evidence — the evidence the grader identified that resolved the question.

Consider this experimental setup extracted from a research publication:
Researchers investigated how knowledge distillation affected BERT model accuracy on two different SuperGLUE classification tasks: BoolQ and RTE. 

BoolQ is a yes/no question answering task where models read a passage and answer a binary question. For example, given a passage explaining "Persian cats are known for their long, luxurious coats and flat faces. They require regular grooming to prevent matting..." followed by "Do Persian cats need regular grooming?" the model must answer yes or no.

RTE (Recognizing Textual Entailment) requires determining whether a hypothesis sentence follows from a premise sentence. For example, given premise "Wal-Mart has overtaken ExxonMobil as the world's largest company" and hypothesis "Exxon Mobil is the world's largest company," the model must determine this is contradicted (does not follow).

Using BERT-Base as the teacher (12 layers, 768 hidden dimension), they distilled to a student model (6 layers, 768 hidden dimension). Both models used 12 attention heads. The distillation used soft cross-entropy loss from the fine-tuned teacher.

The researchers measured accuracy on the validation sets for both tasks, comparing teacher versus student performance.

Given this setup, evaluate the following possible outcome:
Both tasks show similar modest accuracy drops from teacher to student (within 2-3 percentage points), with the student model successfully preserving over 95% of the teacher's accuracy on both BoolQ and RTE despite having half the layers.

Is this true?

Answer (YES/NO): NO